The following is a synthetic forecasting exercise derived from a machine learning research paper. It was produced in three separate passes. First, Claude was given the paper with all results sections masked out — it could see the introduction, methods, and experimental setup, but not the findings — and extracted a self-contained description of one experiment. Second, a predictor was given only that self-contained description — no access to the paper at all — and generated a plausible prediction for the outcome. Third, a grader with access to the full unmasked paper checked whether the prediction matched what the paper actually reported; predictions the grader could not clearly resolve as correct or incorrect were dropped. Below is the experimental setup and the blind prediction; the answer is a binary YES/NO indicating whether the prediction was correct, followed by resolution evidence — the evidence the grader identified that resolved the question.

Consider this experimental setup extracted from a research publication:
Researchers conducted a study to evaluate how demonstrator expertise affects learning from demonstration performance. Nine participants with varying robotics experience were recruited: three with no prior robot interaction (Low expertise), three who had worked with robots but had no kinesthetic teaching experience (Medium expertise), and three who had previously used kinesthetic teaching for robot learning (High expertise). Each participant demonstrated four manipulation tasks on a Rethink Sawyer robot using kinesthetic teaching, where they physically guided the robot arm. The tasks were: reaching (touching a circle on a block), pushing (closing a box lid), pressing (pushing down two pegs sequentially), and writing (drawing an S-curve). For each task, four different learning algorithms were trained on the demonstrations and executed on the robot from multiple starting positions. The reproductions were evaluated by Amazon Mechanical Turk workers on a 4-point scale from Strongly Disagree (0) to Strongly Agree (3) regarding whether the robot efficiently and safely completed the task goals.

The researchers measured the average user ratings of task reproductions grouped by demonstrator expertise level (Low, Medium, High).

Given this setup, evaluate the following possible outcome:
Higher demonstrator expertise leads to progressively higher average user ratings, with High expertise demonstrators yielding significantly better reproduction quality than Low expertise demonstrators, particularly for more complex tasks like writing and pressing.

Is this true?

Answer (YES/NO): NO